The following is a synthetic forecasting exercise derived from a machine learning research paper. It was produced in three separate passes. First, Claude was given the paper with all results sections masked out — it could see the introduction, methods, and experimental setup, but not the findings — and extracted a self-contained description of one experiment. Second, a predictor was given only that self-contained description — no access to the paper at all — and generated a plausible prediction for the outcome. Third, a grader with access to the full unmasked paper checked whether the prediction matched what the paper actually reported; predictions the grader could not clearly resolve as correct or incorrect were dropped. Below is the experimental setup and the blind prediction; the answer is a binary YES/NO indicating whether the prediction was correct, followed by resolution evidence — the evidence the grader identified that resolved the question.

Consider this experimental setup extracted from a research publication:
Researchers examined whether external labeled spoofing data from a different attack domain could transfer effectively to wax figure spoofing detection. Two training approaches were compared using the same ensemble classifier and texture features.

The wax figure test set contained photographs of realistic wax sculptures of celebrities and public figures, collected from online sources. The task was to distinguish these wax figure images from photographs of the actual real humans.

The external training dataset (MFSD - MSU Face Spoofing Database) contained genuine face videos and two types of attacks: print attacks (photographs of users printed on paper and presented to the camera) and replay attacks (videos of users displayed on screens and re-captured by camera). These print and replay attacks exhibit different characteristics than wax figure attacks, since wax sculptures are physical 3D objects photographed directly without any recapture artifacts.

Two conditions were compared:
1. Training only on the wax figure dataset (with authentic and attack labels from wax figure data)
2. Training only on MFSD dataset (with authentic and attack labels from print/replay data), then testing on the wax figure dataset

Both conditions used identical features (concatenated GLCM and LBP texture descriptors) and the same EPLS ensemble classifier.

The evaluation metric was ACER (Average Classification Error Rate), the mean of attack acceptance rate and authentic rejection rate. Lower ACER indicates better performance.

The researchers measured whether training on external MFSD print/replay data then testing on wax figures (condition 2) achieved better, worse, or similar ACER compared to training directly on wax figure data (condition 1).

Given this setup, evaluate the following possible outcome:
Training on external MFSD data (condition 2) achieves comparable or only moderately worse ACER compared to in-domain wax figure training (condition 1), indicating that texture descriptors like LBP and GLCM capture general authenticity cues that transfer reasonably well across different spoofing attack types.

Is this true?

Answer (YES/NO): NO